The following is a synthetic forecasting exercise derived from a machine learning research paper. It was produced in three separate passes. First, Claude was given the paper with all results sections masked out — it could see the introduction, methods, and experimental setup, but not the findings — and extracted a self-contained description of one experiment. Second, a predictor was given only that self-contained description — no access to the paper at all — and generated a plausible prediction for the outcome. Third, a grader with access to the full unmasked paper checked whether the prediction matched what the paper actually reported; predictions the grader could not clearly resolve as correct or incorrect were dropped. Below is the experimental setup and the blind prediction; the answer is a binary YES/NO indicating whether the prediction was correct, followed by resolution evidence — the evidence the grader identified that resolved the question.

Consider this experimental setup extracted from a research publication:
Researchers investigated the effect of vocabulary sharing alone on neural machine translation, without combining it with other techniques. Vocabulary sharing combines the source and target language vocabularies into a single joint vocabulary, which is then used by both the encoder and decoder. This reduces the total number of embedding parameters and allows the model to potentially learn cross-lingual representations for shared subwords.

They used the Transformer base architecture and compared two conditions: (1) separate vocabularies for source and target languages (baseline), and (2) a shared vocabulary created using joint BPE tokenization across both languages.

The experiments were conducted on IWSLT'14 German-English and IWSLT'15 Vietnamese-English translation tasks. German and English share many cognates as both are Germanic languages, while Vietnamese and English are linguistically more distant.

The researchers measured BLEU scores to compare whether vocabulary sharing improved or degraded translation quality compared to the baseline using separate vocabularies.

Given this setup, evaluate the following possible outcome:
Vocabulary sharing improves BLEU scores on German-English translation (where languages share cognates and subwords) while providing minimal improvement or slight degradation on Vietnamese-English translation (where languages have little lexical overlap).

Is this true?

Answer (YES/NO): YES